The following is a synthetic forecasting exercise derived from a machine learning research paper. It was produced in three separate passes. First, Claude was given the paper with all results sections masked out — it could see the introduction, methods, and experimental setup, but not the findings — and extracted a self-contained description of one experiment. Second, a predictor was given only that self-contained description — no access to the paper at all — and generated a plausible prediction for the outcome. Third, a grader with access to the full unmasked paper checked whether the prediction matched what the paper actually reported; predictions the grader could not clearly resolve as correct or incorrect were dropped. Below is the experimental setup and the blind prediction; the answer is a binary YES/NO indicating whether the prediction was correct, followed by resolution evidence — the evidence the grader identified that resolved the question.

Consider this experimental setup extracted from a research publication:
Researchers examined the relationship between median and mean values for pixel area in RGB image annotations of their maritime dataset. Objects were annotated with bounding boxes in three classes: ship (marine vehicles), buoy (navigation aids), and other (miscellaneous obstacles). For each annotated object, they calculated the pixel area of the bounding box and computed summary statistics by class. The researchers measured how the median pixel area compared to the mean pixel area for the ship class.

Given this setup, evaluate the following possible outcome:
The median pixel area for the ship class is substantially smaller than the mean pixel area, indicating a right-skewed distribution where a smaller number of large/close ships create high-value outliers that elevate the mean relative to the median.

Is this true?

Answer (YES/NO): YES